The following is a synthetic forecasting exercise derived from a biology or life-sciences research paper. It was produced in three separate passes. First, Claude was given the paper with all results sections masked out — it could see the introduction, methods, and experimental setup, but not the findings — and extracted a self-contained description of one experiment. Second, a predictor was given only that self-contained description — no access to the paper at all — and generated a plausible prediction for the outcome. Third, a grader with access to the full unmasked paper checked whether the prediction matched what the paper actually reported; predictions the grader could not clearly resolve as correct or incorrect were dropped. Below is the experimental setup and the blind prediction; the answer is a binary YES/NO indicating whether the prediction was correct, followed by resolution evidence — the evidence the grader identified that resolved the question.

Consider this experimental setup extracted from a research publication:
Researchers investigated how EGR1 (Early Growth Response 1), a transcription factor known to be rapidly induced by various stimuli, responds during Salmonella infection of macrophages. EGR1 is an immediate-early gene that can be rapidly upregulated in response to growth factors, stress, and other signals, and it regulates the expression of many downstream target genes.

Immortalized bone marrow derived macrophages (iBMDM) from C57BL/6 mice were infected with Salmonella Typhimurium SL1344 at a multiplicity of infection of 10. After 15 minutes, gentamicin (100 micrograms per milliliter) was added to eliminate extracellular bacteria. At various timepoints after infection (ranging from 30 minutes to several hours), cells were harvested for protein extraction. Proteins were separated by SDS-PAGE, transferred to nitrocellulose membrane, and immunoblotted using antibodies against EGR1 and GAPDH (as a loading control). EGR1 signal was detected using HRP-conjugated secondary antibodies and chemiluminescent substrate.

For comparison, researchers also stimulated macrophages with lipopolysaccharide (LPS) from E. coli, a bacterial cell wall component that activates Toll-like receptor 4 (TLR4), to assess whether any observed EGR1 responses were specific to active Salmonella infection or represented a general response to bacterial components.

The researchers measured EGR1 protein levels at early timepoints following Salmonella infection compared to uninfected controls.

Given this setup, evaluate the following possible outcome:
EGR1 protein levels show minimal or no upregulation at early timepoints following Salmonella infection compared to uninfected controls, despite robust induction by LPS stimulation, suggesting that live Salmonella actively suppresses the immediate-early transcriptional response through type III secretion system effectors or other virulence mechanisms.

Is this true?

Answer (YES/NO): NO